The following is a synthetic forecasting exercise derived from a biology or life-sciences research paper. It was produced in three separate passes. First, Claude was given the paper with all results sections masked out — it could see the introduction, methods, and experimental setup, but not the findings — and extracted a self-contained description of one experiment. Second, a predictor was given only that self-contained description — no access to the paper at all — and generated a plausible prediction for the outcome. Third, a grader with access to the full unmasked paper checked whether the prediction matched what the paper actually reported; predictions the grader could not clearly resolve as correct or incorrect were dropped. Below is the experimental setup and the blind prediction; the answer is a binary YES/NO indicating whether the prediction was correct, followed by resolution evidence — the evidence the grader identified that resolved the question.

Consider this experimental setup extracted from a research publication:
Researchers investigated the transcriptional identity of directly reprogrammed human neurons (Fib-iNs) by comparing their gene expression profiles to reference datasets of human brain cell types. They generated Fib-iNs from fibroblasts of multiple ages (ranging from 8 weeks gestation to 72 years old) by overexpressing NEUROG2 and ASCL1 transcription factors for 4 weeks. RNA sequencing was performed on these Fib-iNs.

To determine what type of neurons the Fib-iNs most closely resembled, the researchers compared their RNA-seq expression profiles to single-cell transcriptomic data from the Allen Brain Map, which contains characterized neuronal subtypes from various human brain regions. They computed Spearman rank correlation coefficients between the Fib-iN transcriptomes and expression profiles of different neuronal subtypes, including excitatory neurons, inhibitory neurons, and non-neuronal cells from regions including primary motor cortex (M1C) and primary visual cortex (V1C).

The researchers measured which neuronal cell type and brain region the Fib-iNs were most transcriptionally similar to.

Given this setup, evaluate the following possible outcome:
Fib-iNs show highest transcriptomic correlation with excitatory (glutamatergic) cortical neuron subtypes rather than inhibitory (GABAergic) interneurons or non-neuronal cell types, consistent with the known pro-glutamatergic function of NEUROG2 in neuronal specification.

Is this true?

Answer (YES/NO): YES